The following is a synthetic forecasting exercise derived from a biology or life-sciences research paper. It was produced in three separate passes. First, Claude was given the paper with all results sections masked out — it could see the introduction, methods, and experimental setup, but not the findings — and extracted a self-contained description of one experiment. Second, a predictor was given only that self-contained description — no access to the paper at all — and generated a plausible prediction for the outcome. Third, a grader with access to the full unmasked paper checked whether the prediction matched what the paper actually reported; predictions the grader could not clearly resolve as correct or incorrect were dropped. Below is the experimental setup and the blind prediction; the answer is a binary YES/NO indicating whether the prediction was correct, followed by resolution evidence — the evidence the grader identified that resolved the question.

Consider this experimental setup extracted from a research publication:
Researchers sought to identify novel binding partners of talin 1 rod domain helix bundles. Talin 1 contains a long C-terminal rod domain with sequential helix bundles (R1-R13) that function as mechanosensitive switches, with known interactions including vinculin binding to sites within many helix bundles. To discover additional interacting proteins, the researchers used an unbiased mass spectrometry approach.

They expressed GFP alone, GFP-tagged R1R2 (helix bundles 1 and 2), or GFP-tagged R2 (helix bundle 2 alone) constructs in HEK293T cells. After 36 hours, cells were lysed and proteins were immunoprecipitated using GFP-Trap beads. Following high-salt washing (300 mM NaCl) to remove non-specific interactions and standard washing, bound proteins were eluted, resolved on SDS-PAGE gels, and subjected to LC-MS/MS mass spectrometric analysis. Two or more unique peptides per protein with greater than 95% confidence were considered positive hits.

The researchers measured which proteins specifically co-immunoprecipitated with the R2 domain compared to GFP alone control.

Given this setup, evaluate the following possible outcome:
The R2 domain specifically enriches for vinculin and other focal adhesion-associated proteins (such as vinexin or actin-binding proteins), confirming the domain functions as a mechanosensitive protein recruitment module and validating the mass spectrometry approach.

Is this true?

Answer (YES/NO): NO